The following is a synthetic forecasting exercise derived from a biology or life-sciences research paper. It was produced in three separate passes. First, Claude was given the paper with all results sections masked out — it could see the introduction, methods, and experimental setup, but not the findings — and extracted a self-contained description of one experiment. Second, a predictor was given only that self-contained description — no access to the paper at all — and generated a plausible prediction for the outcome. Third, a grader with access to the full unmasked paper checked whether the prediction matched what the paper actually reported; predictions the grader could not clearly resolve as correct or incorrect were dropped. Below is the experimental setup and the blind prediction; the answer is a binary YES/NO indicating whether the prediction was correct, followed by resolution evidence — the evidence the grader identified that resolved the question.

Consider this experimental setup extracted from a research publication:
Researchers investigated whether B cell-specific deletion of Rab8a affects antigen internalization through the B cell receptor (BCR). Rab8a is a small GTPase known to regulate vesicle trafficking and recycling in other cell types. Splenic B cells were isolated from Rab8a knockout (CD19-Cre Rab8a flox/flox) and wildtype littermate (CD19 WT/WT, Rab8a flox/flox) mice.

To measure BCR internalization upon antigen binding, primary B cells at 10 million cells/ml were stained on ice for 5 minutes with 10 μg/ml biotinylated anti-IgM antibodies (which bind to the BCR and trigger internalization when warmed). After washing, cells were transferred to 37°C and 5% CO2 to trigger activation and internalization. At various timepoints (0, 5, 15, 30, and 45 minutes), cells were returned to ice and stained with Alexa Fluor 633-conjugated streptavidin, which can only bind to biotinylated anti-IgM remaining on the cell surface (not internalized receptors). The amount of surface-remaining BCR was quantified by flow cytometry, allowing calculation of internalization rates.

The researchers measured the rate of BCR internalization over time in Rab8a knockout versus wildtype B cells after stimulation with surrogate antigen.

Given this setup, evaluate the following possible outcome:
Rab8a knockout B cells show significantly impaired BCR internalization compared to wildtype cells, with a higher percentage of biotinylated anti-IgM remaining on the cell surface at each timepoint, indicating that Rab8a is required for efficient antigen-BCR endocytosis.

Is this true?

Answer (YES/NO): NO